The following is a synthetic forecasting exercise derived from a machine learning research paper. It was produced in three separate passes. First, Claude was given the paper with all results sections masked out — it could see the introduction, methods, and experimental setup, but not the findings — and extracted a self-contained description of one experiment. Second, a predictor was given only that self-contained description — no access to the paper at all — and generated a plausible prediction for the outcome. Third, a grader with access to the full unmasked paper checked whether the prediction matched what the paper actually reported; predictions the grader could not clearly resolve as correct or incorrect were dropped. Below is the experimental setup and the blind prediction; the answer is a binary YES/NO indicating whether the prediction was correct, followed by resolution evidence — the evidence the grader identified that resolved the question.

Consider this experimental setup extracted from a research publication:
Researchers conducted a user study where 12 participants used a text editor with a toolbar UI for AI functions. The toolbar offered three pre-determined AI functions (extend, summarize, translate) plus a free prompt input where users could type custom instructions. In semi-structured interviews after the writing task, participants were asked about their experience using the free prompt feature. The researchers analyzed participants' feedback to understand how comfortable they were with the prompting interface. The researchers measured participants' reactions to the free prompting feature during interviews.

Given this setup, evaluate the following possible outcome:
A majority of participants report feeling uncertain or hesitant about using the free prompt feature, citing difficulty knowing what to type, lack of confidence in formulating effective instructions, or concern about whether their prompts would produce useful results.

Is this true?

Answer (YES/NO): YES